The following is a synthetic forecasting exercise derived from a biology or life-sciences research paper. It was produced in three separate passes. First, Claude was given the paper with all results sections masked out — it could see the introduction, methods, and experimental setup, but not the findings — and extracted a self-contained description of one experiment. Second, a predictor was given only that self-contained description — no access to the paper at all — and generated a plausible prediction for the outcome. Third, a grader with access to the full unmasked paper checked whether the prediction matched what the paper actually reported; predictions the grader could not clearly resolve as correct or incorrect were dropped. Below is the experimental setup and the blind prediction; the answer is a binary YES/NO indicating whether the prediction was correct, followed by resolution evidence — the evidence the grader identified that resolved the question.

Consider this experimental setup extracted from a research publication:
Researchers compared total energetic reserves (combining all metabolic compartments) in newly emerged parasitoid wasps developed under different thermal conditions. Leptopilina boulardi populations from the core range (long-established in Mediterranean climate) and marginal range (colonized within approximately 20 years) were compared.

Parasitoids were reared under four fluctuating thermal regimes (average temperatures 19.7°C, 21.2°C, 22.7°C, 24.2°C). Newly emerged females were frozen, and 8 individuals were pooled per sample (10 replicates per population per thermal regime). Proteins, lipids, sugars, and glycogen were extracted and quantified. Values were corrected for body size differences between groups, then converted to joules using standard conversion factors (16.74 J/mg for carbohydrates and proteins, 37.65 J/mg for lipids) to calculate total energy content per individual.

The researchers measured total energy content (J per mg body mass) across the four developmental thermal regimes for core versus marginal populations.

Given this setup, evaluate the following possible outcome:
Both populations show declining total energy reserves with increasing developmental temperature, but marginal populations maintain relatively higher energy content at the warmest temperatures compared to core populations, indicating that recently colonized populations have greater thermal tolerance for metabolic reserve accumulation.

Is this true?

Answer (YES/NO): NO